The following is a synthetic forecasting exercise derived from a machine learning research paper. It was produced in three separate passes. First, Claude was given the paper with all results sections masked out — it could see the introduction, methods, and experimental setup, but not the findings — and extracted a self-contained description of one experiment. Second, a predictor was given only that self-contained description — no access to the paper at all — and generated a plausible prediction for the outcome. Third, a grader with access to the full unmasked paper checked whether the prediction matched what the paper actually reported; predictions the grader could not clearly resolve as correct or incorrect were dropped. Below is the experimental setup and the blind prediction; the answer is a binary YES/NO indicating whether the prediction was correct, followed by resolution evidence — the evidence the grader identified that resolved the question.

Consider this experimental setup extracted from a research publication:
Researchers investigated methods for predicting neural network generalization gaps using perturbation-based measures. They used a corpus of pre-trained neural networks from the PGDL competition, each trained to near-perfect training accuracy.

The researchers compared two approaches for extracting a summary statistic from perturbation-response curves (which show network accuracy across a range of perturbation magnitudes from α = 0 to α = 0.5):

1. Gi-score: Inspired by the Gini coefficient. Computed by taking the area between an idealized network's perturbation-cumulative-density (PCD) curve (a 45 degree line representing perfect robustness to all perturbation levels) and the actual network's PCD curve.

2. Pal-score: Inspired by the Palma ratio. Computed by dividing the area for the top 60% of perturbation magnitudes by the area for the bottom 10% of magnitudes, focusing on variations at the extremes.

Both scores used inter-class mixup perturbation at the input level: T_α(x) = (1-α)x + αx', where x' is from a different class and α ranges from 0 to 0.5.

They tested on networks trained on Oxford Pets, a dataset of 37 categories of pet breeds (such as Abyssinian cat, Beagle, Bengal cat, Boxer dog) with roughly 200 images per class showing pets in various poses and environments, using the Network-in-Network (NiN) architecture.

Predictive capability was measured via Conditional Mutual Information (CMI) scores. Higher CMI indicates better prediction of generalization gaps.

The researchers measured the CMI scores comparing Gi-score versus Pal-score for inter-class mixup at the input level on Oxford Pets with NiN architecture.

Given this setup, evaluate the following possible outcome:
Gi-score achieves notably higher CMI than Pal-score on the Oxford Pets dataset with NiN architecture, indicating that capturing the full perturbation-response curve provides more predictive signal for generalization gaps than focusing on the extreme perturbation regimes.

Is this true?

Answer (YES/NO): NO